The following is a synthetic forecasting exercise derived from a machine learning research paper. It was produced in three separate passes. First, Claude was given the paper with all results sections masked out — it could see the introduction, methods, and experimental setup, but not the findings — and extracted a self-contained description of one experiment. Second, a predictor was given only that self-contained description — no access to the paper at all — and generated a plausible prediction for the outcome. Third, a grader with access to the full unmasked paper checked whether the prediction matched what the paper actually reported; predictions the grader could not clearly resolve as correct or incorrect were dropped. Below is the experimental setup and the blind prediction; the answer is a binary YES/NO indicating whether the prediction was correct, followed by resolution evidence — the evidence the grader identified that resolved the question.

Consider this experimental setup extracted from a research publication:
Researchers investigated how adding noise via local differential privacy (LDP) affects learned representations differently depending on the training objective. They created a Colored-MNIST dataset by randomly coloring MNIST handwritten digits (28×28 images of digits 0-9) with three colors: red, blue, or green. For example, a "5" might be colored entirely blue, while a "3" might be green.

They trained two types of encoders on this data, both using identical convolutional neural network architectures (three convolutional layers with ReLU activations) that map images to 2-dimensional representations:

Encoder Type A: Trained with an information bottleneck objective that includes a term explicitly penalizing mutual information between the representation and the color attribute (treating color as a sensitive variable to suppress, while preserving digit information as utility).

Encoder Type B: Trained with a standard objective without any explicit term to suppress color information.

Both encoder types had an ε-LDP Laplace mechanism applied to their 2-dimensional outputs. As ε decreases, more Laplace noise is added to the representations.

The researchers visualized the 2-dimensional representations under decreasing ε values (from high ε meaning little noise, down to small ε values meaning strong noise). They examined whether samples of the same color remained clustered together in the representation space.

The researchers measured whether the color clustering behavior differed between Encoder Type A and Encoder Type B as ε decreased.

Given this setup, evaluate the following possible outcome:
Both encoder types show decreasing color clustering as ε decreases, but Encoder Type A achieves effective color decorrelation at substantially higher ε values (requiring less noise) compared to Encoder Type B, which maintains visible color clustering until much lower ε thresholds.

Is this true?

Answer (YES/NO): NO